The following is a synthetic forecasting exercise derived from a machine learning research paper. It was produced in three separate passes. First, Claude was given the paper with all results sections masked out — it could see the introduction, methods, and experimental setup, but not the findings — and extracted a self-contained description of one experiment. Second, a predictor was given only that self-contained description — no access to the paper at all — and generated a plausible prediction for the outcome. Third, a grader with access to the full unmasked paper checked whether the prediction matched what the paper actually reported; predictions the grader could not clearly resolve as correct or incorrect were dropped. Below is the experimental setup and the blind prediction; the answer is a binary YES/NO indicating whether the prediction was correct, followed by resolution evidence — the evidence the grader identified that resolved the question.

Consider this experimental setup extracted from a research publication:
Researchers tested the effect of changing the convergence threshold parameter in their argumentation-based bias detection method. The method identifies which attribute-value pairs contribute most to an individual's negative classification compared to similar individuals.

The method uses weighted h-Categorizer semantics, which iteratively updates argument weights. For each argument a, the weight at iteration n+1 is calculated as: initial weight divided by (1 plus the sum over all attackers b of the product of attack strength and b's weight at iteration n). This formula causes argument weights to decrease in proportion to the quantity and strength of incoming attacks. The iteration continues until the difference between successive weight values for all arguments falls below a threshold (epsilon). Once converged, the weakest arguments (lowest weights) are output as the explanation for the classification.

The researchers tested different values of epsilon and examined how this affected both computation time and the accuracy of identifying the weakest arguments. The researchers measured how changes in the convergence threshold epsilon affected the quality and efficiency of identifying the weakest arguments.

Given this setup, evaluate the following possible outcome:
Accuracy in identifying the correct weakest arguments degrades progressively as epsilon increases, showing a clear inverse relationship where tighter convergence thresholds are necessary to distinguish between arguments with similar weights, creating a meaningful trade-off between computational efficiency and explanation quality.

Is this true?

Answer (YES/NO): NO